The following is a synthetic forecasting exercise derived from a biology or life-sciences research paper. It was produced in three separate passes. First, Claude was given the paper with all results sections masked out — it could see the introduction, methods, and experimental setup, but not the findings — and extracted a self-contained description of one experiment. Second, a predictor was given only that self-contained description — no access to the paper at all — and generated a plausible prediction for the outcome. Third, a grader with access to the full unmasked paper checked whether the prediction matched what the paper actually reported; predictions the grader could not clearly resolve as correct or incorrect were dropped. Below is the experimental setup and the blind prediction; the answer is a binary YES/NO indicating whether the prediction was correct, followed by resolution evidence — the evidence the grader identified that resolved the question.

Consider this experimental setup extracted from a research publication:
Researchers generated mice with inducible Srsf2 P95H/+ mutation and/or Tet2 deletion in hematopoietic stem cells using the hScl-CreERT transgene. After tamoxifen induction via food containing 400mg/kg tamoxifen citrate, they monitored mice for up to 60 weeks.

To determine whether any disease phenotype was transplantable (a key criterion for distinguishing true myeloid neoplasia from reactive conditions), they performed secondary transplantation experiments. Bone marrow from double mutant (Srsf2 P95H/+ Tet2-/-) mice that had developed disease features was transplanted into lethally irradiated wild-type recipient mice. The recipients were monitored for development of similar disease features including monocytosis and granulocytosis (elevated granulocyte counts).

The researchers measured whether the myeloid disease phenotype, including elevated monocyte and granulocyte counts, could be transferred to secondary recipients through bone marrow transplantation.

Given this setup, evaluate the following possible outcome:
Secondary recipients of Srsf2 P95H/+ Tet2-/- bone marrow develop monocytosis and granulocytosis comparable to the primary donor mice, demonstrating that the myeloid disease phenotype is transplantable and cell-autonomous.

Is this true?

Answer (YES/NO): YES